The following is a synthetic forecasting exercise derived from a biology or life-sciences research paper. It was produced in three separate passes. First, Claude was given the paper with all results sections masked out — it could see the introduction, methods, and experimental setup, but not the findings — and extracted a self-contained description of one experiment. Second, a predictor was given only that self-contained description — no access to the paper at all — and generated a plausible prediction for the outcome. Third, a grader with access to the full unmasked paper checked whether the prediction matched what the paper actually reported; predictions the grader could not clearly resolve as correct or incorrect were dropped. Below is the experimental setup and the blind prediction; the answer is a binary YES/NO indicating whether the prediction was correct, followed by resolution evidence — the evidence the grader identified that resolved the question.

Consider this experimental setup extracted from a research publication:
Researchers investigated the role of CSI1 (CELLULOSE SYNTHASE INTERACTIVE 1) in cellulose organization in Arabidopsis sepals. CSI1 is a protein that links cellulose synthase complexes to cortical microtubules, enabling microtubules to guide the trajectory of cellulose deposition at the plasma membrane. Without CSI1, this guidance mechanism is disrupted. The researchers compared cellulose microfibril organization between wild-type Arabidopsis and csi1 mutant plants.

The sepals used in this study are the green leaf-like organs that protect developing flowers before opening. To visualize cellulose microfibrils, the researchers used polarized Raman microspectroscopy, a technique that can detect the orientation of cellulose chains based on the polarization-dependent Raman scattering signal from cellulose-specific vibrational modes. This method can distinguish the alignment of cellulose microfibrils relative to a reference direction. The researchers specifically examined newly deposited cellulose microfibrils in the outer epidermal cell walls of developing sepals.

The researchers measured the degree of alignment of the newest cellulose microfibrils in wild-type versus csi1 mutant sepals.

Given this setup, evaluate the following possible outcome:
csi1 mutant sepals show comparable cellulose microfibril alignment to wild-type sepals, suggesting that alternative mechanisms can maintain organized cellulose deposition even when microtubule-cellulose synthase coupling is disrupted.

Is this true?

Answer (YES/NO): NO